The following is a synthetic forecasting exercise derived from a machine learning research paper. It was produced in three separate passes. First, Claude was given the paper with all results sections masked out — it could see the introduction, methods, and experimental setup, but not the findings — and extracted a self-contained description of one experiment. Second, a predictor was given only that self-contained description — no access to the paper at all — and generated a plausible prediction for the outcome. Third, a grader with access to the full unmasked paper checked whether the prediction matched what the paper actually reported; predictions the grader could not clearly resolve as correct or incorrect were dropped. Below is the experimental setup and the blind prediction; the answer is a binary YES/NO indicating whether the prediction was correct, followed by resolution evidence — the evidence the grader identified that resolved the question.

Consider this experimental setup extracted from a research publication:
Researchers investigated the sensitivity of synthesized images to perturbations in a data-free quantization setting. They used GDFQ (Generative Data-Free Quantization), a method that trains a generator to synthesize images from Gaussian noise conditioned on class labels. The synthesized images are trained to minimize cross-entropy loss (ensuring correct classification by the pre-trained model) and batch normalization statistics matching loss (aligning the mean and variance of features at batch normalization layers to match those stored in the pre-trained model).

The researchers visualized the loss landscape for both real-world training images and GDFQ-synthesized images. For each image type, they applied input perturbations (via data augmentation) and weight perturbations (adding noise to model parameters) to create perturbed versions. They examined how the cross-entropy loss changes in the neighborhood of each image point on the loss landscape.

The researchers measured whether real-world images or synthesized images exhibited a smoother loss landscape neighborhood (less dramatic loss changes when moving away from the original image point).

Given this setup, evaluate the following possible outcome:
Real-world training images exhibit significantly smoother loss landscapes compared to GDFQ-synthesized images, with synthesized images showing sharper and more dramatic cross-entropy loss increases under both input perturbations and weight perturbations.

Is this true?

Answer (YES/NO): YES